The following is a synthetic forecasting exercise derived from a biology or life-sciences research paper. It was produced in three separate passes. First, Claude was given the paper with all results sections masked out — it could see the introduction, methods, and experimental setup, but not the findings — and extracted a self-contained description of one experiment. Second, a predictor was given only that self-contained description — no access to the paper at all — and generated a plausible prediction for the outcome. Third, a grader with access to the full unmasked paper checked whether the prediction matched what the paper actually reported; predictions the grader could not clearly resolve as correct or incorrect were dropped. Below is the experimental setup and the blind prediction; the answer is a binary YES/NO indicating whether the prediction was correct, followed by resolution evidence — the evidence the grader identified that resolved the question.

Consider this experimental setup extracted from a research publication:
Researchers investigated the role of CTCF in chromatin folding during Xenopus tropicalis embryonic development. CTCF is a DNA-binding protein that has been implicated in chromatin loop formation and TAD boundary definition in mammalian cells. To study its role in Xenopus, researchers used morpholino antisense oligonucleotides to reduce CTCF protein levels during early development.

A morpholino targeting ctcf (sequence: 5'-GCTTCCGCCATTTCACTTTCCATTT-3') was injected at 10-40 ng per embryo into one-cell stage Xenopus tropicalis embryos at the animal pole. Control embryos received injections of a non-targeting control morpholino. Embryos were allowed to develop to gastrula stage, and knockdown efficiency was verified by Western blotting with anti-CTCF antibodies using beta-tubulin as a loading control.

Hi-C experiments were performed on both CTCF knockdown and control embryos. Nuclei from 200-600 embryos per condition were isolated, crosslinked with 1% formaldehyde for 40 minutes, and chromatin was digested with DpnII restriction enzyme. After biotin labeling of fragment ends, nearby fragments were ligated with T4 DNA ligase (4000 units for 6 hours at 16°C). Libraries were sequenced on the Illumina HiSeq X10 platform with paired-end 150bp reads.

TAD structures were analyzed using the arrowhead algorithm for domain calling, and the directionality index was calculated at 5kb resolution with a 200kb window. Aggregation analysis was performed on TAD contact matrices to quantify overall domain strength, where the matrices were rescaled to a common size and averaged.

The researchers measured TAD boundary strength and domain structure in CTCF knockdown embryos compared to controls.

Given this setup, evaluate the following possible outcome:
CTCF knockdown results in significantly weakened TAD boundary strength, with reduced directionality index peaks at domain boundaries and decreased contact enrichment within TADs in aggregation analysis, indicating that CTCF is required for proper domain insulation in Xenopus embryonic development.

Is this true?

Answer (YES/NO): YES